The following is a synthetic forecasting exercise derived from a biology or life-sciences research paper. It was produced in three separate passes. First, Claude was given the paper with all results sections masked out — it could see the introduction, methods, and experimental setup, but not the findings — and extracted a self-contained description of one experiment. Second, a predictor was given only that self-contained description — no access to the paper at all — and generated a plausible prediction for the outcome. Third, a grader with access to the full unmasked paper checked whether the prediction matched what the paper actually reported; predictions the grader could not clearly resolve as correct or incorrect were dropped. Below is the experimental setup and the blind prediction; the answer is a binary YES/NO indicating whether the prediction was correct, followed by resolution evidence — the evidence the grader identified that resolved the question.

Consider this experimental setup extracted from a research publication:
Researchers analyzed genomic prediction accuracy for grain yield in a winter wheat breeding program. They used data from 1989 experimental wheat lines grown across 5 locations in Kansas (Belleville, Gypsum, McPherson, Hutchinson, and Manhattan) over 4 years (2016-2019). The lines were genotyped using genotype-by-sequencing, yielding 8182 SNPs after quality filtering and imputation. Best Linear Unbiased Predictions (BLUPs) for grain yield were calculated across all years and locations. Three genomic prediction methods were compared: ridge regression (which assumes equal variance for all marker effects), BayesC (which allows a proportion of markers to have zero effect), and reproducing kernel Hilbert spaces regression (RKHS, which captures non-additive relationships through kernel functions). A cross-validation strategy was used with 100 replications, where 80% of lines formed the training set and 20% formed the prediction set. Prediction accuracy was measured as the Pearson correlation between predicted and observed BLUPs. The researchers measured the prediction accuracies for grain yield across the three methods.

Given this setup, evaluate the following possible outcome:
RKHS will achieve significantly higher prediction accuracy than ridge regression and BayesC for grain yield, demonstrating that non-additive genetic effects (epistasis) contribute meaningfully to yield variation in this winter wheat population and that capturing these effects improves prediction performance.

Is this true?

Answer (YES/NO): NO